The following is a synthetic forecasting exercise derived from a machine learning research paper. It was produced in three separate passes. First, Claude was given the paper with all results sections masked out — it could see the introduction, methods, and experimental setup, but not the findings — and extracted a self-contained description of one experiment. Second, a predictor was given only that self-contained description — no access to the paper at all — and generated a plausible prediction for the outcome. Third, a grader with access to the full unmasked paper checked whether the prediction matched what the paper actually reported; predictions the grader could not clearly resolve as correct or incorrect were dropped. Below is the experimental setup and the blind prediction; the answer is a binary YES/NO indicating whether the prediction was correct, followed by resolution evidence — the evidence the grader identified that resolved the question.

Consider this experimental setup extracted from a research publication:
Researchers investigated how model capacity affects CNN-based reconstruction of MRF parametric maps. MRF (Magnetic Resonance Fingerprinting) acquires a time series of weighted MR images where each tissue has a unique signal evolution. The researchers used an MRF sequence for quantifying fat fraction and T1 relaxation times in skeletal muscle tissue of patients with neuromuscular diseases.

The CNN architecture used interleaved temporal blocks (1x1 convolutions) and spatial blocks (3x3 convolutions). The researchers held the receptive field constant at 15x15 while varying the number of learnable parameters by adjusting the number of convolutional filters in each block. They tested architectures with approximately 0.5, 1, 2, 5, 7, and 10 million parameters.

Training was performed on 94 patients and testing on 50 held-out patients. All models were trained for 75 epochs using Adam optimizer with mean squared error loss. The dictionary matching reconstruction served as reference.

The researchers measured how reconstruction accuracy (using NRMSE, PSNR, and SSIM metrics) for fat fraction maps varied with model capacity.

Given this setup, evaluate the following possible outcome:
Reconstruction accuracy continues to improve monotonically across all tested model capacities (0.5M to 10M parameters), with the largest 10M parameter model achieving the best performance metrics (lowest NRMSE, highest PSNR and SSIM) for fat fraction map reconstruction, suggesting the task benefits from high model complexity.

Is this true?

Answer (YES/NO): NO